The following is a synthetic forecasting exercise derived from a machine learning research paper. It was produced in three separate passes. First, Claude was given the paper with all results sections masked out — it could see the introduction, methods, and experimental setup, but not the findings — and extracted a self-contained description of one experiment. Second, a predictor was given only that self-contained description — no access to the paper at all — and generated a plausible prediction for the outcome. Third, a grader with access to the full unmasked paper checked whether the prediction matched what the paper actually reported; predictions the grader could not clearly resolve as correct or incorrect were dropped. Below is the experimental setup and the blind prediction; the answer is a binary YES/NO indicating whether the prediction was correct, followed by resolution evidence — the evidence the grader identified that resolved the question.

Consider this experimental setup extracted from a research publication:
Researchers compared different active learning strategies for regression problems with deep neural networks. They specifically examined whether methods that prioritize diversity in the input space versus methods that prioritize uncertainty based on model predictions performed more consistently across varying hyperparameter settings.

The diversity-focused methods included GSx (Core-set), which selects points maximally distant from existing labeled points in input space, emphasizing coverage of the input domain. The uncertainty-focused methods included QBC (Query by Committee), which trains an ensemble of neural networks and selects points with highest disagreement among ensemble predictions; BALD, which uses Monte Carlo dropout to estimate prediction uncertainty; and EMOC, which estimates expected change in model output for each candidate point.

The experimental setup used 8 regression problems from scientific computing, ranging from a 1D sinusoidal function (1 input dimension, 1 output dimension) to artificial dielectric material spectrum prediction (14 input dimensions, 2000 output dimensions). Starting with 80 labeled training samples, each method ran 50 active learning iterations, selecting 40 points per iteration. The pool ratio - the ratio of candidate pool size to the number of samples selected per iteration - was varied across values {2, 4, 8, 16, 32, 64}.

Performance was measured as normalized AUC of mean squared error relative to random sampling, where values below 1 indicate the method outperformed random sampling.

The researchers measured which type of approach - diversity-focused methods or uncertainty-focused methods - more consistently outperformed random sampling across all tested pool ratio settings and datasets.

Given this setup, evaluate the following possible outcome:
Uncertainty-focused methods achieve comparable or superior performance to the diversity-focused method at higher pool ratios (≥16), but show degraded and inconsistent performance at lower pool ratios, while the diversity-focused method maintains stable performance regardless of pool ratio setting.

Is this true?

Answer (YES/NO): NO